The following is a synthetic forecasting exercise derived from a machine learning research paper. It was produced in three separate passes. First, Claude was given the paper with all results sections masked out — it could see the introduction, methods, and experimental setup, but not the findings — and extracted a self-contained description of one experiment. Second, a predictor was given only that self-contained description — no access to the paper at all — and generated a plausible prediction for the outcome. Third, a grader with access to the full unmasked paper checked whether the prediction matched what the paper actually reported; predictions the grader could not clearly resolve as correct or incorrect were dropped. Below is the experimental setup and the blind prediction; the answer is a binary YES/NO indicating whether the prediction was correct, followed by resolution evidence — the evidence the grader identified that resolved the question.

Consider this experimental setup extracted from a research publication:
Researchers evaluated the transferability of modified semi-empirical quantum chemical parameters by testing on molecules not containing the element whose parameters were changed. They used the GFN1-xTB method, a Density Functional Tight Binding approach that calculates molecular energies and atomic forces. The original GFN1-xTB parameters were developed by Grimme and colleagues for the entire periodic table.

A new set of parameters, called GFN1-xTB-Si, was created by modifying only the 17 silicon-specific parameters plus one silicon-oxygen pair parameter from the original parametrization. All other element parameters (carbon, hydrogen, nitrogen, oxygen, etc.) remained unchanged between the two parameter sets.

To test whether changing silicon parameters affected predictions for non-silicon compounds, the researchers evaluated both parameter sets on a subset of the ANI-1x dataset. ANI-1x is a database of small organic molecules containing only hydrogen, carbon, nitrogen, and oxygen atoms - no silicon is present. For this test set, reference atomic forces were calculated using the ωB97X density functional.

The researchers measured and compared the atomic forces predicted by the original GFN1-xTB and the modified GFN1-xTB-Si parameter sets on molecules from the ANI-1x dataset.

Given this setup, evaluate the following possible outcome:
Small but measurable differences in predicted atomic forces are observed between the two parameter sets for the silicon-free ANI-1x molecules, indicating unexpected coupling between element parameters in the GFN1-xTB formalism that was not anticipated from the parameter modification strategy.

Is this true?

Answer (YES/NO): NO